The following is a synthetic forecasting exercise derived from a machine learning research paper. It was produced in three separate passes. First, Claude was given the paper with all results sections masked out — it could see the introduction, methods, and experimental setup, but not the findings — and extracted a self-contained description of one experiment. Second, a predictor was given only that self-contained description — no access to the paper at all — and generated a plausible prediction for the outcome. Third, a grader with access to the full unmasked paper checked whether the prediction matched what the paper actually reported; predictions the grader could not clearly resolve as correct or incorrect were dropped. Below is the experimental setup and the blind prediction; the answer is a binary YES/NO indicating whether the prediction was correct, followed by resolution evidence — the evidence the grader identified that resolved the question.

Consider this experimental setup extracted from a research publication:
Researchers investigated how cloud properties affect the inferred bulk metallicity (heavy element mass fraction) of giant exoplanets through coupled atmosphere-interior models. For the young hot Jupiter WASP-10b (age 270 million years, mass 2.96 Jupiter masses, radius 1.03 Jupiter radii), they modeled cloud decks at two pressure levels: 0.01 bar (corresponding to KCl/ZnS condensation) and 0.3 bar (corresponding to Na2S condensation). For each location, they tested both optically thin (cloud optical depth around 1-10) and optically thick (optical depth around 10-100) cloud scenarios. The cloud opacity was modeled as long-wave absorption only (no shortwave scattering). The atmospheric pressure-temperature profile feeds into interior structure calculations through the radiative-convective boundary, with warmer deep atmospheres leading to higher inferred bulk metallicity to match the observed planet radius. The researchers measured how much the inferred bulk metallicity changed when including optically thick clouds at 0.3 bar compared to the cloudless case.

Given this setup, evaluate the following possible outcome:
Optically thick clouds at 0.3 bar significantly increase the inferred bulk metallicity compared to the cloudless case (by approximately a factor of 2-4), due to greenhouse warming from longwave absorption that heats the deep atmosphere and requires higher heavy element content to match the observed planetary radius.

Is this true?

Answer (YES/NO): NO